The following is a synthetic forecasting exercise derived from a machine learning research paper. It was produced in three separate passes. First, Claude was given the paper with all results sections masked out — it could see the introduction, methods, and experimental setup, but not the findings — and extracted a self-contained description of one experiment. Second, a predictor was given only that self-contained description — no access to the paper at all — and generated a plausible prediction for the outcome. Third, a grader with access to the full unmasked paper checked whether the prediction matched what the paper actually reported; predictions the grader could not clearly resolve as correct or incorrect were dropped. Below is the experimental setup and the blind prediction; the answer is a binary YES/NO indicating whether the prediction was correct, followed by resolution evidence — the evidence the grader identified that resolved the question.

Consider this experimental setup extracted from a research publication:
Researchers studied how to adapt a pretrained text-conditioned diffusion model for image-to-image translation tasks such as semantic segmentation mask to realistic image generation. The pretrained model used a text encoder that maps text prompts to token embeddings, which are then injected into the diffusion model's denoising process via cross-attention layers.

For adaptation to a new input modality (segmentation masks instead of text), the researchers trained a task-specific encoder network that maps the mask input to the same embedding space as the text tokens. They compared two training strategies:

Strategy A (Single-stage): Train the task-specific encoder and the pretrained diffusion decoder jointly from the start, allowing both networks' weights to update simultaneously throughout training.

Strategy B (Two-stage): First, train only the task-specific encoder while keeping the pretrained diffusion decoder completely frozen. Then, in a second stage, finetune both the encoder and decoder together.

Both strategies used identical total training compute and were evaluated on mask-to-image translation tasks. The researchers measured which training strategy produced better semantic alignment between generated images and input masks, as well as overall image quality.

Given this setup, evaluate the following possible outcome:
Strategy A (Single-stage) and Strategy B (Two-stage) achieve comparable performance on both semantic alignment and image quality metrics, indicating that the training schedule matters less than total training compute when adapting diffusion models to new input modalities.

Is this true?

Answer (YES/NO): NO